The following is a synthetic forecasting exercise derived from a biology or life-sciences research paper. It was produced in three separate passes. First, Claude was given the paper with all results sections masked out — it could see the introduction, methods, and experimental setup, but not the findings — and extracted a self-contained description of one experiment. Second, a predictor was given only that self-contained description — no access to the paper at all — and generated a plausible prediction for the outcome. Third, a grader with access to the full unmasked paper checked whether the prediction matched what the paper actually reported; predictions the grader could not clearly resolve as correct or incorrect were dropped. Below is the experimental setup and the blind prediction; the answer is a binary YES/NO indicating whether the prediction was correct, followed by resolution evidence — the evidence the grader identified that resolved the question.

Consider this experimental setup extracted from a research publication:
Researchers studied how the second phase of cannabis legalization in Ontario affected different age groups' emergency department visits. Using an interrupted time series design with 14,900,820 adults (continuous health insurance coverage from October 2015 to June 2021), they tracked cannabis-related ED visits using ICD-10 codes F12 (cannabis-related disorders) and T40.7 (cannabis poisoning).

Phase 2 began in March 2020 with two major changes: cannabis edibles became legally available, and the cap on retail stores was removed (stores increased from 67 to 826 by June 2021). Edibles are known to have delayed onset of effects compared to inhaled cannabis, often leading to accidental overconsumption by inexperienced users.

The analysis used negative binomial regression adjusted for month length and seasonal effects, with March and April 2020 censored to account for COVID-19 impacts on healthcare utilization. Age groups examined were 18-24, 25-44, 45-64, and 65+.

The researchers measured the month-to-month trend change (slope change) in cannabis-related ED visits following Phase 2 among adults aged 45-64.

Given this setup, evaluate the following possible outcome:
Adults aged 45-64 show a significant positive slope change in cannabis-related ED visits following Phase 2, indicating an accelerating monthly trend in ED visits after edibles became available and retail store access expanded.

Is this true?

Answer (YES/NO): NO